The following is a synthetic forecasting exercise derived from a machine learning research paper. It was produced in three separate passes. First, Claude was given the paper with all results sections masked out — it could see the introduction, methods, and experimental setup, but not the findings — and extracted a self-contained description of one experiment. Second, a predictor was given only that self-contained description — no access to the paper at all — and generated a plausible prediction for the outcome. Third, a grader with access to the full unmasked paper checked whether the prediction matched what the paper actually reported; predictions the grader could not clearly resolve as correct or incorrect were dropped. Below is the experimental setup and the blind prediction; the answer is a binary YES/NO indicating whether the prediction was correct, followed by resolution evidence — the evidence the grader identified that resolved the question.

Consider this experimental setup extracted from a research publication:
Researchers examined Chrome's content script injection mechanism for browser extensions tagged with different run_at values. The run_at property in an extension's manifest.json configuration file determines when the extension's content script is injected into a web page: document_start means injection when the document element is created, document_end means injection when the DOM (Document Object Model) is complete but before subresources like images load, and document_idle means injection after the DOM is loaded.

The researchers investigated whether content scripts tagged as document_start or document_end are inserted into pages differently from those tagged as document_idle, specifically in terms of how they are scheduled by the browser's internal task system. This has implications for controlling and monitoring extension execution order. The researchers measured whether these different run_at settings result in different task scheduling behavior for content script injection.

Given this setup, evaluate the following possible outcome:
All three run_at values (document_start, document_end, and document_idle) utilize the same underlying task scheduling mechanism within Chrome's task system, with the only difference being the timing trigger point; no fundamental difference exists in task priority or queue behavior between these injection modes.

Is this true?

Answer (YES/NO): NO